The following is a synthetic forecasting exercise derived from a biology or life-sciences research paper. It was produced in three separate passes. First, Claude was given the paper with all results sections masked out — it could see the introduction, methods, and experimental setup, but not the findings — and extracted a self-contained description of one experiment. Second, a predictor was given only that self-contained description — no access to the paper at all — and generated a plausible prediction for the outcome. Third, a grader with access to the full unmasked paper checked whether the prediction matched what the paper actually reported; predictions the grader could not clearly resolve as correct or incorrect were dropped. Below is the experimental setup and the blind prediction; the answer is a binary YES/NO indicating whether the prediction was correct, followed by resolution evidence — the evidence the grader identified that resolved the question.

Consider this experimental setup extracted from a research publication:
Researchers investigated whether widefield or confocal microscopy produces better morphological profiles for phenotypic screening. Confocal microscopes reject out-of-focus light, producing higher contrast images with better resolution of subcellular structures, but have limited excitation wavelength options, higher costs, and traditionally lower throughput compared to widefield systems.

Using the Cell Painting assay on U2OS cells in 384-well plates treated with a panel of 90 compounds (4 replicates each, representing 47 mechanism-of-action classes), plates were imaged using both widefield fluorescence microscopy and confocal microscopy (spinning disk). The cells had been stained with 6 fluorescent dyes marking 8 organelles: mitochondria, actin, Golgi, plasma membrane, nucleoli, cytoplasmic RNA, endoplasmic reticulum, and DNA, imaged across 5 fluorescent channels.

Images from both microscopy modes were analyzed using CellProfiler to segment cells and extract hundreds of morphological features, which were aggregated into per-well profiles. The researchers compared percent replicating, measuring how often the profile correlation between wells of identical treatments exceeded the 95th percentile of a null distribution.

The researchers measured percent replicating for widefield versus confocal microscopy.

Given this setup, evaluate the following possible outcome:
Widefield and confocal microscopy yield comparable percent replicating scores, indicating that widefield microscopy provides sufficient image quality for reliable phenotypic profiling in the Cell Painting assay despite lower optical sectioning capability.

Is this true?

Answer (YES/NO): YES